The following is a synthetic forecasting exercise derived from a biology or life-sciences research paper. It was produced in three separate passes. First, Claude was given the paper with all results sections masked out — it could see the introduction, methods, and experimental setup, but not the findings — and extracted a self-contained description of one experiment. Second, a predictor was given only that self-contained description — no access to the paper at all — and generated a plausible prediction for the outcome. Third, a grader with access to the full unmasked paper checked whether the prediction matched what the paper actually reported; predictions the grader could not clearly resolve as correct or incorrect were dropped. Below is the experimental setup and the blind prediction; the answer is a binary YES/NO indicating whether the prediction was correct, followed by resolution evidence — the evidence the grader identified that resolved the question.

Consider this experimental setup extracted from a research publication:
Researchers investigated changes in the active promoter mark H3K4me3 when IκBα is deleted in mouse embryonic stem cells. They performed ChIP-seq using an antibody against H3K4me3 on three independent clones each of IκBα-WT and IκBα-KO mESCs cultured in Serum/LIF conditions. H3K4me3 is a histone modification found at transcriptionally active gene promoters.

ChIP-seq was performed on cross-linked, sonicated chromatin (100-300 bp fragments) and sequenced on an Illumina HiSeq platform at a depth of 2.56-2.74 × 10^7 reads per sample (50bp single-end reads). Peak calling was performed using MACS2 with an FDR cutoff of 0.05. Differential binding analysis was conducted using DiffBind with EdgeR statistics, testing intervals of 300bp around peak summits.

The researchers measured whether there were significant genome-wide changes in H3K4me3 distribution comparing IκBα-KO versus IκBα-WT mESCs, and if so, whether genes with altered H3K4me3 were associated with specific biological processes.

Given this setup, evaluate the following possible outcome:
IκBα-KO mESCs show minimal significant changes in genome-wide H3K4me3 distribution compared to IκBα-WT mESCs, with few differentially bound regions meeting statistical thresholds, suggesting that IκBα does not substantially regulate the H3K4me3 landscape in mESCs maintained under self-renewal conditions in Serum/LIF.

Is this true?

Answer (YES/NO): NO